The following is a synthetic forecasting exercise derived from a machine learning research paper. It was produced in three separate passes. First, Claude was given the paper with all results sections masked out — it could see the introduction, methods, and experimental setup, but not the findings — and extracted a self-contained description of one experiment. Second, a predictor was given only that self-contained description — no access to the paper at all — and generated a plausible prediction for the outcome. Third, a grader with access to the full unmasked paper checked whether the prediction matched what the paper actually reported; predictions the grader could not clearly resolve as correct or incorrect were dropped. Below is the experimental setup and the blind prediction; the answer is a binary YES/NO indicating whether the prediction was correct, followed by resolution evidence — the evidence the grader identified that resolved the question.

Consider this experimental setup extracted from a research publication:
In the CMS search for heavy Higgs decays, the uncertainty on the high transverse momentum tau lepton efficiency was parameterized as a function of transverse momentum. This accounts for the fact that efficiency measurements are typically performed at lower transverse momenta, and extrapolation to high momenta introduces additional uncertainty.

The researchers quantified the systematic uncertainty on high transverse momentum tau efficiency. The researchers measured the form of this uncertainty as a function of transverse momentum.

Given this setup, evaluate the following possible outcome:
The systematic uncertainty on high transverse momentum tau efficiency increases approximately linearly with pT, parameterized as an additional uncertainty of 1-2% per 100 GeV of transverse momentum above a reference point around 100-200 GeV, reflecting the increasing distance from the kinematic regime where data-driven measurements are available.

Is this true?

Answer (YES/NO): NO